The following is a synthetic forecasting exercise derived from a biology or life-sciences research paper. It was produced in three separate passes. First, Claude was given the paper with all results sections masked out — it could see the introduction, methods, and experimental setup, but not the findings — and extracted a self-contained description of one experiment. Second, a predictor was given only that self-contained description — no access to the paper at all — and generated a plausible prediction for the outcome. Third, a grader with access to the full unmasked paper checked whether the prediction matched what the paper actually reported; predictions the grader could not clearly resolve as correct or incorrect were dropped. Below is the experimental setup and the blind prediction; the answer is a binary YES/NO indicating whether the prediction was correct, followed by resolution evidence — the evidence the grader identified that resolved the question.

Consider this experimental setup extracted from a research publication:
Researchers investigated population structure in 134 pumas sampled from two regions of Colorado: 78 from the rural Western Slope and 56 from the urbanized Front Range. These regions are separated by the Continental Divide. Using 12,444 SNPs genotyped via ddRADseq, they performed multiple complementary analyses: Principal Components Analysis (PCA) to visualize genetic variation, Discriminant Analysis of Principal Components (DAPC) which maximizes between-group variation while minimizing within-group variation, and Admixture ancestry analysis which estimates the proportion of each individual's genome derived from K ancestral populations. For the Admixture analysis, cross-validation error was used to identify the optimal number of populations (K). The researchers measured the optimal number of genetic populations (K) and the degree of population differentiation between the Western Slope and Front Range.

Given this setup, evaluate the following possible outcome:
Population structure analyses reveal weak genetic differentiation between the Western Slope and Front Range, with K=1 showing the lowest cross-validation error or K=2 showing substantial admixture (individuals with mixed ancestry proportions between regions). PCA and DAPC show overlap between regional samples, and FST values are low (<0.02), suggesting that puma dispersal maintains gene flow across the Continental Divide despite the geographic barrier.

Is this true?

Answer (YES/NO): NO